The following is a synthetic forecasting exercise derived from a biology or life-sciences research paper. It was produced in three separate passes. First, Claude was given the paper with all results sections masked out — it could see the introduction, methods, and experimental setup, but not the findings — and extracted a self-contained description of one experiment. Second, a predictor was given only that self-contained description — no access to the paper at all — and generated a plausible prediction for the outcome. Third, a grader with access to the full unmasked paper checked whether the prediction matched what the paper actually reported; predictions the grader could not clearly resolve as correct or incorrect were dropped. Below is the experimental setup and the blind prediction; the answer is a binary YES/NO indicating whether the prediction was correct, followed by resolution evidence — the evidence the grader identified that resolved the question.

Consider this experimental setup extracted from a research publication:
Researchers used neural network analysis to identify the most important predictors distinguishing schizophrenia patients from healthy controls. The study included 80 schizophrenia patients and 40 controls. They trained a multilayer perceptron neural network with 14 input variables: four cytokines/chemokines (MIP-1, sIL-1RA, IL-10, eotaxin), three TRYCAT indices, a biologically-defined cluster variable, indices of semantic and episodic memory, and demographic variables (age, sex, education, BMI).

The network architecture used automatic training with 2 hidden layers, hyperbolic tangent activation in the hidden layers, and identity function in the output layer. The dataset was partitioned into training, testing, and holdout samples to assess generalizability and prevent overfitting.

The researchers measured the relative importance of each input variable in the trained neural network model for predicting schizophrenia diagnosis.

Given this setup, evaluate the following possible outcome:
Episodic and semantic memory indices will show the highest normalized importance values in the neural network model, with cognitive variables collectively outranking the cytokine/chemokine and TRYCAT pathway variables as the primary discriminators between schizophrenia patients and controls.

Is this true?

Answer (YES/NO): NO